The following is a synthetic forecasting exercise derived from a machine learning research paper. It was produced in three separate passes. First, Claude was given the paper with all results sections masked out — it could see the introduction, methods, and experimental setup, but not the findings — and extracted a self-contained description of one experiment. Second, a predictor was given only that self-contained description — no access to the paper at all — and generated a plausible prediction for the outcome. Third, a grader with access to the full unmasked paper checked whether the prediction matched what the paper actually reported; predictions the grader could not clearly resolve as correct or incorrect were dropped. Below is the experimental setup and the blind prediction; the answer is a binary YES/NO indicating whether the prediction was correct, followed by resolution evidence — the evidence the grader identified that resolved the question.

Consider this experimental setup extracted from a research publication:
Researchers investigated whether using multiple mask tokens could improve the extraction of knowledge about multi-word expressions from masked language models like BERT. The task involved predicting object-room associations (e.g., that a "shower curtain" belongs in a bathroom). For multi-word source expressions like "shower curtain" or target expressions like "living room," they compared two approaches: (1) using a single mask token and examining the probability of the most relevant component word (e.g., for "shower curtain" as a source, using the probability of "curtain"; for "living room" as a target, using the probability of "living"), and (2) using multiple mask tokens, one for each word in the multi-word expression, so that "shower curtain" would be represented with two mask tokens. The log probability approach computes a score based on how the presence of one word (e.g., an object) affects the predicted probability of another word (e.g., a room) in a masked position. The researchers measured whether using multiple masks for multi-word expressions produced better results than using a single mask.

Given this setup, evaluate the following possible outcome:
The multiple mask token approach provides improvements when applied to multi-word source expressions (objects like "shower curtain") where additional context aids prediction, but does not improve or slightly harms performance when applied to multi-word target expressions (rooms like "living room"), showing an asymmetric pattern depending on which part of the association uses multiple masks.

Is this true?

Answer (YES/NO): NO